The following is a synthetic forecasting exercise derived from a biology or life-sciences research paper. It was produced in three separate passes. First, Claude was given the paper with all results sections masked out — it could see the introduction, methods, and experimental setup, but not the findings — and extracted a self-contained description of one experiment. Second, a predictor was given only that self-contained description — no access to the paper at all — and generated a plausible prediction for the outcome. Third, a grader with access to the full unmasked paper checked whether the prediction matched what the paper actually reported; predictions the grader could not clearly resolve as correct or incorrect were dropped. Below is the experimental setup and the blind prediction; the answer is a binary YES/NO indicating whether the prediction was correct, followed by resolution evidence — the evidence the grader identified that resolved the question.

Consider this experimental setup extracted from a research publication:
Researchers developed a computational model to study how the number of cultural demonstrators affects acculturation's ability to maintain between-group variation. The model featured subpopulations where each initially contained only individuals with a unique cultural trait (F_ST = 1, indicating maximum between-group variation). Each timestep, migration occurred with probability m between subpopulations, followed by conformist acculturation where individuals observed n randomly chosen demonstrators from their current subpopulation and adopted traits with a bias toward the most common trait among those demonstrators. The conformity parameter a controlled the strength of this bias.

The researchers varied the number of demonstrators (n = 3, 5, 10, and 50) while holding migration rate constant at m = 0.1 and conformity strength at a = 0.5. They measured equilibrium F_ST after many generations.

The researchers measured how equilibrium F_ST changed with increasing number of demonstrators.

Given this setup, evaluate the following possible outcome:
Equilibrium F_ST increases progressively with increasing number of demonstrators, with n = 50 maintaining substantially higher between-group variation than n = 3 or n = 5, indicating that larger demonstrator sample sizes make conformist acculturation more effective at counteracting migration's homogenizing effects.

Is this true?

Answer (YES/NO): YES